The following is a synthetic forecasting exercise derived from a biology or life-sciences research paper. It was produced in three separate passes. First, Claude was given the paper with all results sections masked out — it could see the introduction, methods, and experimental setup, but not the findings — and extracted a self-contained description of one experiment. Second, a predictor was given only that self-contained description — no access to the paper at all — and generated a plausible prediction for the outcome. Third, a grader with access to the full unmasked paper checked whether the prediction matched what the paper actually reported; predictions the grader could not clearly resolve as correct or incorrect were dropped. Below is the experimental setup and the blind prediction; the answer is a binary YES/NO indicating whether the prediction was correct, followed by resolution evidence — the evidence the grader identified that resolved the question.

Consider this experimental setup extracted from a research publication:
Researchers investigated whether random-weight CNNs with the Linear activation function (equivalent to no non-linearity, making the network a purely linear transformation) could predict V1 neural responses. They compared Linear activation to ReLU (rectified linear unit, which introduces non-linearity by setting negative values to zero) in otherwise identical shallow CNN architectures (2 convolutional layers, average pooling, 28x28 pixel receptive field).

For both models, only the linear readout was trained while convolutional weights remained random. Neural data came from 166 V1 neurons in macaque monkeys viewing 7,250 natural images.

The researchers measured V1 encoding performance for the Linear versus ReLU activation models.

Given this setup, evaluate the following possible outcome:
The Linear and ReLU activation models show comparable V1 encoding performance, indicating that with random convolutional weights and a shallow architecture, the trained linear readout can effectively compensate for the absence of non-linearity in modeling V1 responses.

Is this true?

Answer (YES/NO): NO